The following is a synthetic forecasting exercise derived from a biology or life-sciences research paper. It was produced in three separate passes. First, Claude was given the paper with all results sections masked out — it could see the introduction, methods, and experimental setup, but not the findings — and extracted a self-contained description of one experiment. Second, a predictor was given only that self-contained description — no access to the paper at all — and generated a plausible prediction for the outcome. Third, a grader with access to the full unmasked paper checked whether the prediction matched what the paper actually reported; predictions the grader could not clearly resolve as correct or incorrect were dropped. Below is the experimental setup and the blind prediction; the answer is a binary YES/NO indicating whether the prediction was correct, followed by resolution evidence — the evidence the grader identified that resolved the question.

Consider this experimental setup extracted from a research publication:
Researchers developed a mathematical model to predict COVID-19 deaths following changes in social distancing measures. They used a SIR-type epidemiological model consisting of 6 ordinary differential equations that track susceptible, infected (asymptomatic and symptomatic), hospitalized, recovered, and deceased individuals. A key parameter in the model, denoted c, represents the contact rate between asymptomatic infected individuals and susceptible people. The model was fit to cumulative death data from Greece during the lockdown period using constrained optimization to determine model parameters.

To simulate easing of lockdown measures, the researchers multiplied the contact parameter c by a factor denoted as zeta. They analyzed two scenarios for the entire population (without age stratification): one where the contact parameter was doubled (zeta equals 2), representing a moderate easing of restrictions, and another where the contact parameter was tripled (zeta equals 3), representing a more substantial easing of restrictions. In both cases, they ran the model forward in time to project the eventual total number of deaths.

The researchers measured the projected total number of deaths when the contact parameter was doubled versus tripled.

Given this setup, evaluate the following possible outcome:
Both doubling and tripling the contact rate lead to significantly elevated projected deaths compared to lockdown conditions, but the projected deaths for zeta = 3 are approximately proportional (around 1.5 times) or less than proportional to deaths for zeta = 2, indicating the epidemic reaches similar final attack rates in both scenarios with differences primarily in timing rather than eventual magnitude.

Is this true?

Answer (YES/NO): NO